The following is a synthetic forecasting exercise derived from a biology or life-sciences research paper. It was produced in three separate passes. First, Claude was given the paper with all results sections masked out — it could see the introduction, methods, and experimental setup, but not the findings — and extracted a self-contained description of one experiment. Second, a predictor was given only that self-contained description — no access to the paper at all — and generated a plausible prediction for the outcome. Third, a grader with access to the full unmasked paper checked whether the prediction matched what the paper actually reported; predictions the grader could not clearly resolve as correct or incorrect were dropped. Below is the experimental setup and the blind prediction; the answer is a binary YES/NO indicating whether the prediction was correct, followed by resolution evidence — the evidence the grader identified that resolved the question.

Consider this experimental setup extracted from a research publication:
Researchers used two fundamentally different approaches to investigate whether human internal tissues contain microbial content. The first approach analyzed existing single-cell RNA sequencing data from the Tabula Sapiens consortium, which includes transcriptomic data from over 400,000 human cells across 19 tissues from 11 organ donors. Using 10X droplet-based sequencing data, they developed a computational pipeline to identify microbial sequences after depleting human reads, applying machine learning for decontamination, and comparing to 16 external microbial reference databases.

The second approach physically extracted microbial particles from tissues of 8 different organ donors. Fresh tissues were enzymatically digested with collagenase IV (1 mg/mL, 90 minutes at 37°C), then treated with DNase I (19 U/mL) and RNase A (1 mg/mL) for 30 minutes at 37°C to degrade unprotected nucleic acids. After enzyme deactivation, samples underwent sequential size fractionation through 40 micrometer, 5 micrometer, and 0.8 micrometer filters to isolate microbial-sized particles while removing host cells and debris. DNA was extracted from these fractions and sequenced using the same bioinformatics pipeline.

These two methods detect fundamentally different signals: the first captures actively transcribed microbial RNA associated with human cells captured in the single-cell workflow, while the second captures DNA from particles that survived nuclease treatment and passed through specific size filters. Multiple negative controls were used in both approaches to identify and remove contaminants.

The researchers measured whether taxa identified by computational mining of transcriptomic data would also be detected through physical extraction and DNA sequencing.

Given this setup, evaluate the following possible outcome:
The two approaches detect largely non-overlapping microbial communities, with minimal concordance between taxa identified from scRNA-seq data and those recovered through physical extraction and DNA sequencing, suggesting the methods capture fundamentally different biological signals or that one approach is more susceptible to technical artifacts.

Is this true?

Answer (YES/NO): NO